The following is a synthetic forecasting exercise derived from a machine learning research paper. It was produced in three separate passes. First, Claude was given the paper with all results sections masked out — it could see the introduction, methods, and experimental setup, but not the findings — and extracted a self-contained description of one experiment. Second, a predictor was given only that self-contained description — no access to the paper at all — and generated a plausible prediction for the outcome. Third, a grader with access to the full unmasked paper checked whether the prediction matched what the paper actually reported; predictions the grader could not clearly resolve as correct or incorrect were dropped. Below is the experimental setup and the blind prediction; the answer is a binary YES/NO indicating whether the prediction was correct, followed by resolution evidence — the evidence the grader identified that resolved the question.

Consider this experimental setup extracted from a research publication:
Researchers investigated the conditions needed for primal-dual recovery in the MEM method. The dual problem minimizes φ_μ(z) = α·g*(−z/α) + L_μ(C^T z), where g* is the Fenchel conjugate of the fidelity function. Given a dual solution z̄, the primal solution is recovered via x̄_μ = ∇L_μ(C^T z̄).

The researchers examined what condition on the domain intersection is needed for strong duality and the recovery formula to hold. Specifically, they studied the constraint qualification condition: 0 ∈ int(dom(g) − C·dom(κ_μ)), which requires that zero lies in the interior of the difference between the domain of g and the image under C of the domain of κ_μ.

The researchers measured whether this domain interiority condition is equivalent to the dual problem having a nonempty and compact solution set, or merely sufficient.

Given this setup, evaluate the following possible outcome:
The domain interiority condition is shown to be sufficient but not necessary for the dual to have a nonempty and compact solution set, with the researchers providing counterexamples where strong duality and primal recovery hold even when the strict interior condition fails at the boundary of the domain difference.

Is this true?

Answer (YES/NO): NO